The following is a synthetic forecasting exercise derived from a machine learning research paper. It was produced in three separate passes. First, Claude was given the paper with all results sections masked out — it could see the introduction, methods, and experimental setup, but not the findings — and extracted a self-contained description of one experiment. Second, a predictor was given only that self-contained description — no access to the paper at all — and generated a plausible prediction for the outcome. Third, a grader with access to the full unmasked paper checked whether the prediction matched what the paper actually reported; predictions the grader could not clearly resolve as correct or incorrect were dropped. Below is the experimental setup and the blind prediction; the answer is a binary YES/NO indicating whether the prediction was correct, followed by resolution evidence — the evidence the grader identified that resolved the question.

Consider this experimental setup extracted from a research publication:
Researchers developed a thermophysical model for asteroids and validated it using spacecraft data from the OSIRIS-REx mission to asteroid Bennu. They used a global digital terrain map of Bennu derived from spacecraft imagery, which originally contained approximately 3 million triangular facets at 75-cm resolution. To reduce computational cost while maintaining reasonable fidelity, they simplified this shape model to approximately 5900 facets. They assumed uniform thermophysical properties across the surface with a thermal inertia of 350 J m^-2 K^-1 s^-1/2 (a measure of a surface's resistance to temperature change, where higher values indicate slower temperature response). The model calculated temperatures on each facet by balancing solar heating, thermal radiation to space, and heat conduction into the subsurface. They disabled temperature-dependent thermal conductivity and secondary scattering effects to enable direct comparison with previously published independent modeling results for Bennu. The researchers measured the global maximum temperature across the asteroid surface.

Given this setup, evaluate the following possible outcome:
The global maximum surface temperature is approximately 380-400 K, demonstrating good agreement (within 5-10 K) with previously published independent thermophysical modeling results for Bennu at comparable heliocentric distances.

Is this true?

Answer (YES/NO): YES